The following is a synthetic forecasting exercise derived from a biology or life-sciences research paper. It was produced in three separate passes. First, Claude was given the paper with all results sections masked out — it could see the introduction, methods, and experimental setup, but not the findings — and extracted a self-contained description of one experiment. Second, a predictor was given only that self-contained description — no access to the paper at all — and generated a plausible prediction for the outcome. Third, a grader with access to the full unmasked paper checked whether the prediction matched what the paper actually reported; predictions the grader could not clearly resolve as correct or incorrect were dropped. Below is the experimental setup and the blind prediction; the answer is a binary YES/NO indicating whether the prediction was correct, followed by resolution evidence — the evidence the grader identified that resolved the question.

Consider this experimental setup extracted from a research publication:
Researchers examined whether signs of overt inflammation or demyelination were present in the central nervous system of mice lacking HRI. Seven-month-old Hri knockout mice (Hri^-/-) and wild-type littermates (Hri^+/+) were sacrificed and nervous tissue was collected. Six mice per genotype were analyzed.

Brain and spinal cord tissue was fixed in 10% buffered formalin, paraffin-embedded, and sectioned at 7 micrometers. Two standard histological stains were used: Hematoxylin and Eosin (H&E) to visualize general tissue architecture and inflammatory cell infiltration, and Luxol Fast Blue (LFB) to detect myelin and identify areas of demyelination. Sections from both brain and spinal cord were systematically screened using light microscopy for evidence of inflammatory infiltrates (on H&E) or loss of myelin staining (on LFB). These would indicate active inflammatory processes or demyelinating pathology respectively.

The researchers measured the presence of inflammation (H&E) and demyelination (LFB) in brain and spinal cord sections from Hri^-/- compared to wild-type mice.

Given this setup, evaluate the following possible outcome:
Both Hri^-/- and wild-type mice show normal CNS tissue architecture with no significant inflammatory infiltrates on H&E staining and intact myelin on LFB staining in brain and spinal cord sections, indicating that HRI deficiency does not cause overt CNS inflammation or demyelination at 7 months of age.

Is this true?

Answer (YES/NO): YES